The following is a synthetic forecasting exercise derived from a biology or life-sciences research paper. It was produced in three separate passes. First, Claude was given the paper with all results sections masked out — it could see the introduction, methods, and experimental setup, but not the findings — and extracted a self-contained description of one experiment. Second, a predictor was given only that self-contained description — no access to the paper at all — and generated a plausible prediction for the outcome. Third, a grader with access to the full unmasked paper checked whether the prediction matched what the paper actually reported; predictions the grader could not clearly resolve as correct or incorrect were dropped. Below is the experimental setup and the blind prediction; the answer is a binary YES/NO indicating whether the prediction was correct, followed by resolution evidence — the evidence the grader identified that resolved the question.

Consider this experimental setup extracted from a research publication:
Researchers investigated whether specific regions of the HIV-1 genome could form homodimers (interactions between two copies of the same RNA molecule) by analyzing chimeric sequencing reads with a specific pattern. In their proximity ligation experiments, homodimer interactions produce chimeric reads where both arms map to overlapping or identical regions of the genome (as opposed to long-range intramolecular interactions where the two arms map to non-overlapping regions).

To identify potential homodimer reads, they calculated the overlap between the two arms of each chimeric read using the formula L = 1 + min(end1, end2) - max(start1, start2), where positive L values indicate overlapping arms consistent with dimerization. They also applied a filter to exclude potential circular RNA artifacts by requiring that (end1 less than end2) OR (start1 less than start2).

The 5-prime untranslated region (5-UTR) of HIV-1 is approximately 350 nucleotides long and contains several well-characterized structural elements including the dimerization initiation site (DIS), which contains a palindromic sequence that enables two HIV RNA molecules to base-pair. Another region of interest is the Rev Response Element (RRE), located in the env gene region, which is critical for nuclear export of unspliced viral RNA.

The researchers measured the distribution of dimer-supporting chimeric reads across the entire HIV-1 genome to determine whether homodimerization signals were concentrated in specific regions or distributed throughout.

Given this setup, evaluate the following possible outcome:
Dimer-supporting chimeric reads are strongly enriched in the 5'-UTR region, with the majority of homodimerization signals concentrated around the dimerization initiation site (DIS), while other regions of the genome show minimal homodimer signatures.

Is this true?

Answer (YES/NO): NO